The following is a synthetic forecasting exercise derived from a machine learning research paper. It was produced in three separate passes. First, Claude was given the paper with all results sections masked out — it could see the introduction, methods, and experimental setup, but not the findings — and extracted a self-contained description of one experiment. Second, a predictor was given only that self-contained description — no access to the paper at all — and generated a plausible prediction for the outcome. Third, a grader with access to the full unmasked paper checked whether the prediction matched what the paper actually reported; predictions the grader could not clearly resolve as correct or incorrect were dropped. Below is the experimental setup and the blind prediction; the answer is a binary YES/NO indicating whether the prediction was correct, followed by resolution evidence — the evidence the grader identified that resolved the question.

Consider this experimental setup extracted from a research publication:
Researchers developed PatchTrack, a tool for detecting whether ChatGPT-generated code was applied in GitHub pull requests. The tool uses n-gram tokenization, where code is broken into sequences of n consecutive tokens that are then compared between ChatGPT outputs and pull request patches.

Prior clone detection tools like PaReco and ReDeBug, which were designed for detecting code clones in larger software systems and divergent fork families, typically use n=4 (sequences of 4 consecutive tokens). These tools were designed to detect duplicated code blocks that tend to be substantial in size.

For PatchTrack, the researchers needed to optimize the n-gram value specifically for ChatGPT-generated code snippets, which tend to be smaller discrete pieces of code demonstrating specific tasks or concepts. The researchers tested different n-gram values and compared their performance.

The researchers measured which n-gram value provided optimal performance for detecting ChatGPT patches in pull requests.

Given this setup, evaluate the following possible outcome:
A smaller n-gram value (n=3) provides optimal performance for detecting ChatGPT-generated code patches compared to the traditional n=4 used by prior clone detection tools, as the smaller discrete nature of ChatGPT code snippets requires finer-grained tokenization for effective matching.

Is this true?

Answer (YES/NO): NO